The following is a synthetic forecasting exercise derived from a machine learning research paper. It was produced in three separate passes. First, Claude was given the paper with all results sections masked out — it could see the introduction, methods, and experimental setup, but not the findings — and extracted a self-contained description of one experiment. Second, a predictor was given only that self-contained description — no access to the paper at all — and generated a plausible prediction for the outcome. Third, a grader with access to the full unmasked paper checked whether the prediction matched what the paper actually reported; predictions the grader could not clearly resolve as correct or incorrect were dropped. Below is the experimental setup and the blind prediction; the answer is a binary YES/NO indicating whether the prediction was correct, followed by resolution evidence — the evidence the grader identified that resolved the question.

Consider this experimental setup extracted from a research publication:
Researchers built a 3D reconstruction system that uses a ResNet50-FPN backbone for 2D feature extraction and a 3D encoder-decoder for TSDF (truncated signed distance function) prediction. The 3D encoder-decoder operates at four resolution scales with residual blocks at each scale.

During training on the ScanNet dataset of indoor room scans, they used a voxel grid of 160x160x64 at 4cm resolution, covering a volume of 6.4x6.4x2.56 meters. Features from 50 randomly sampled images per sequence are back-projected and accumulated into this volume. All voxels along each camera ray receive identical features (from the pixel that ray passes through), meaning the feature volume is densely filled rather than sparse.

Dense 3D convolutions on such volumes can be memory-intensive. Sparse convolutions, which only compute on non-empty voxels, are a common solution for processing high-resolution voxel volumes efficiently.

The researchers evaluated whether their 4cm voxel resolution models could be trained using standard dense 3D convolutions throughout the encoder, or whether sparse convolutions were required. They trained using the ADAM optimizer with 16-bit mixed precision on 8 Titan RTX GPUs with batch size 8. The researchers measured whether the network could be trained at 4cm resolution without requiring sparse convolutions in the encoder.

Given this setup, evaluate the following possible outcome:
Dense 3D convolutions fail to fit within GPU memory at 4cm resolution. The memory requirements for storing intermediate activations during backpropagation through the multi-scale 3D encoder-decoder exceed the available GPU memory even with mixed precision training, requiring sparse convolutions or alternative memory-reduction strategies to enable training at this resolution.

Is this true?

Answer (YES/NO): NO